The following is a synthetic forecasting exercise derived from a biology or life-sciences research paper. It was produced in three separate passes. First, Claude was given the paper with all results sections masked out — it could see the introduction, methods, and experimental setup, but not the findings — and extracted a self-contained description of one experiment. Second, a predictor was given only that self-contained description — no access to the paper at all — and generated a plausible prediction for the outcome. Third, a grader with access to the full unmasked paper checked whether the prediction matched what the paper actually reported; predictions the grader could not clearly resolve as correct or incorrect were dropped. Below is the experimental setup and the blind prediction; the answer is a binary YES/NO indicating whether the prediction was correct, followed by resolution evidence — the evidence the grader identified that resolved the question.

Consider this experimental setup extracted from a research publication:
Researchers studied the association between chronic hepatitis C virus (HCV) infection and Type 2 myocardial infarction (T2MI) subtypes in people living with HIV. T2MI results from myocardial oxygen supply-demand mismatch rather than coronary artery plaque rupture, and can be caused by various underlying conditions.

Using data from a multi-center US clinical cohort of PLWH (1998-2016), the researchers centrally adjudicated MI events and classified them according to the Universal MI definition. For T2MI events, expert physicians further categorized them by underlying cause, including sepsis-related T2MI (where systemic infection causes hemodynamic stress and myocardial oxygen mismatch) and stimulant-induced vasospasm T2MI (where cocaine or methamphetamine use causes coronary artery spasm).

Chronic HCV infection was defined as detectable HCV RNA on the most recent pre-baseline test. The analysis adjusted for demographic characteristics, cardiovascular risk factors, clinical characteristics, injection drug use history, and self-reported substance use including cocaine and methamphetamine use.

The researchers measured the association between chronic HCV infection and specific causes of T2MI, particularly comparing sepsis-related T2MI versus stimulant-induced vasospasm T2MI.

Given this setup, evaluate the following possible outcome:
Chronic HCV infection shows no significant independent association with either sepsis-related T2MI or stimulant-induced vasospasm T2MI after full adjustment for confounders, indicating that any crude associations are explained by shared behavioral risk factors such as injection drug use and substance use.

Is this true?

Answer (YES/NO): NO